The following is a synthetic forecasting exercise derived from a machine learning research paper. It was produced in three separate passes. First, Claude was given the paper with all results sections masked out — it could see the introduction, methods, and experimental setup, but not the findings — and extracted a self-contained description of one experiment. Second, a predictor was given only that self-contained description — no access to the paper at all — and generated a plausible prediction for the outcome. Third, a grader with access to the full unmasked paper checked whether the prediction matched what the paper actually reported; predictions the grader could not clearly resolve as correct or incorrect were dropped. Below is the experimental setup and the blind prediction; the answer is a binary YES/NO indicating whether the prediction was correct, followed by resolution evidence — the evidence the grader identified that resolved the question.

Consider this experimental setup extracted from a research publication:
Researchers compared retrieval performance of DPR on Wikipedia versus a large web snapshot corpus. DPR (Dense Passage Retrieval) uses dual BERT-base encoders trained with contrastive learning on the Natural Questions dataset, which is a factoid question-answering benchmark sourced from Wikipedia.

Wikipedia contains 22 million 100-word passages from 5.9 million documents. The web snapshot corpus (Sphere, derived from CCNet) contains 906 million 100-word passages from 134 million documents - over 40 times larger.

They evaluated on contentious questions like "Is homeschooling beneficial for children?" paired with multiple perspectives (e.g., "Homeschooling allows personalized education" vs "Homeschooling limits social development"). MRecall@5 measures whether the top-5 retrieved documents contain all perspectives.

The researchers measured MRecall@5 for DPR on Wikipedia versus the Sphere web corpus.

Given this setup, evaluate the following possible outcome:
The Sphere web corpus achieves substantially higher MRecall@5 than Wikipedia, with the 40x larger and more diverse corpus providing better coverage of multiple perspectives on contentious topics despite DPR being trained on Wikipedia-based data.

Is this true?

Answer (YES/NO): NO